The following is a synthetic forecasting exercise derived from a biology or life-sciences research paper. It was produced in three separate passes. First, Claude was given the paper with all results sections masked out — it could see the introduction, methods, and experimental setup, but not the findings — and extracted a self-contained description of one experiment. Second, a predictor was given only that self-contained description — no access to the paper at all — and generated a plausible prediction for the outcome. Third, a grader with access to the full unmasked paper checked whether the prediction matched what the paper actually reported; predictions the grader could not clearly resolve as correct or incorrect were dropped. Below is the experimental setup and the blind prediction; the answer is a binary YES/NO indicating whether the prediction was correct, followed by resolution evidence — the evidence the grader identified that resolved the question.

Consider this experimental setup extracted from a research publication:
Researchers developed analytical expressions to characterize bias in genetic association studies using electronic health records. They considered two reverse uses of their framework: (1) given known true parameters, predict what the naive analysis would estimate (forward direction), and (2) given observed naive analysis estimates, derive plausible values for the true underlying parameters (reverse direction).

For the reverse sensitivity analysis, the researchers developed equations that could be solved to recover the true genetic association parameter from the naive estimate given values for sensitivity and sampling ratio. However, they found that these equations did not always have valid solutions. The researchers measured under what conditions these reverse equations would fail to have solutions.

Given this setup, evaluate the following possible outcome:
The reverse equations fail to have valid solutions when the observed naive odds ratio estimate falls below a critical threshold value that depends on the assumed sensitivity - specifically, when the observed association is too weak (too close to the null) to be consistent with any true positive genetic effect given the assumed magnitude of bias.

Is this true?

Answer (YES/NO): NO